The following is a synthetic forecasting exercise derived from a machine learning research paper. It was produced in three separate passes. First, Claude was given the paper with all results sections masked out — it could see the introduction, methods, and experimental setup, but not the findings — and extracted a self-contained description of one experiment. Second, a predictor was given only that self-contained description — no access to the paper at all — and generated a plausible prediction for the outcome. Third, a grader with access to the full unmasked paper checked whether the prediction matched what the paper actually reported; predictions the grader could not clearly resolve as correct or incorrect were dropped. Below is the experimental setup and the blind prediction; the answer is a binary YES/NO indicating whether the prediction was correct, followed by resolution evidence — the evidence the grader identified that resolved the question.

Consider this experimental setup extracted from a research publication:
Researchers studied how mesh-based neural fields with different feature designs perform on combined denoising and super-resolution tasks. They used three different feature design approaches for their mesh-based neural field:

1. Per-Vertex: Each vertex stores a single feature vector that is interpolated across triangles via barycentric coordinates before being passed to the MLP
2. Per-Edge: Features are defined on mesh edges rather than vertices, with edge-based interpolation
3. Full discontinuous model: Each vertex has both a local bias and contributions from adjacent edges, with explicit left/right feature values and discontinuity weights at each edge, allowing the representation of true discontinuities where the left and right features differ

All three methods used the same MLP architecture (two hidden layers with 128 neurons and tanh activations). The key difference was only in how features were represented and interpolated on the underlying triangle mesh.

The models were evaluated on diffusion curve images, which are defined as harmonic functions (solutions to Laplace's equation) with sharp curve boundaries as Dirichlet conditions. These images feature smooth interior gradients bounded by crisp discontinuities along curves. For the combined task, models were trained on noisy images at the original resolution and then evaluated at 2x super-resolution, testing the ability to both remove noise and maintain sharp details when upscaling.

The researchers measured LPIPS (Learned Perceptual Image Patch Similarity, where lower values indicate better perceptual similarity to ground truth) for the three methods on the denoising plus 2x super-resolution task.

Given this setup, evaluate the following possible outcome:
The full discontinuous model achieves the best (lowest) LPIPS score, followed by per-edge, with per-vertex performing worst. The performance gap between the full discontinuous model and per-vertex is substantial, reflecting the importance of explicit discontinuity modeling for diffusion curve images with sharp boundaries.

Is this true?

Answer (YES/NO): NO